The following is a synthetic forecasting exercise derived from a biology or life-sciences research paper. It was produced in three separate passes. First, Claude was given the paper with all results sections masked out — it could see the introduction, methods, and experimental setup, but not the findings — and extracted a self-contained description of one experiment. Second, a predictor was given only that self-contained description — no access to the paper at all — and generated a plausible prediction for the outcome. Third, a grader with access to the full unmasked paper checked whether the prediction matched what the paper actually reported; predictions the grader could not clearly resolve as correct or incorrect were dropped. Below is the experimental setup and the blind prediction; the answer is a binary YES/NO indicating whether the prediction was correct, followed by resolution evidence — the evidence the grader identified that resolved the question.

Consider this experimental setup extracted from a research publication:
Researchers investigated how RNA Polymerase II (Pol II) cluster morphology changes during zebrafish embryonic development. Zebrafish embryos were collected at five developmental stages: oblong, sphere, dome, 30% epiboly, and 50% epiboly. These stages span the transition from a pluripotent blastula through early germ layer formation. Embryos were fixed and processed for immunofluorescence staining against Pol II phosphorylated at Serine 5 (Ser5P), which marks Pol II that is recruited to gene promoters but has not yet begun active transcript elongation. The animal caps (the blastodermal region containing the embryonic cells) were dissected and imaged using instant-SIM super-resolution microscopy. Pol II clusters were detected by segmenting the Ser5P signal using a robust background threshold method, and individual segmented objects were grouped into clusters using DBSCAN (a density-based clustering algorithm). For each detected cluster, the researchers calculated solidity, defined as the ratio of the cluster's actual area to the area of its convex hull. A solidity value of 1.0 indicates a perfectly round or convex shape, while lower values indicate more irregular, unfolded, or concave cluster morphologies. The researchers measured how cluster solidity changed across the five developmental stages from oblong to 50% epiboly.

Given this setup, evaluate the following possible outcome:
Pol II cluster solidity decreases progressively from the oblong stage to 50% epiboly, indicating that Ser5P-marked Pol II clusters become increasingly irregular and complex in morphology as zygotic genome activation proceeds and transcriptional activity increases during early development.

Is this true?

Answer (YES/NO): NO